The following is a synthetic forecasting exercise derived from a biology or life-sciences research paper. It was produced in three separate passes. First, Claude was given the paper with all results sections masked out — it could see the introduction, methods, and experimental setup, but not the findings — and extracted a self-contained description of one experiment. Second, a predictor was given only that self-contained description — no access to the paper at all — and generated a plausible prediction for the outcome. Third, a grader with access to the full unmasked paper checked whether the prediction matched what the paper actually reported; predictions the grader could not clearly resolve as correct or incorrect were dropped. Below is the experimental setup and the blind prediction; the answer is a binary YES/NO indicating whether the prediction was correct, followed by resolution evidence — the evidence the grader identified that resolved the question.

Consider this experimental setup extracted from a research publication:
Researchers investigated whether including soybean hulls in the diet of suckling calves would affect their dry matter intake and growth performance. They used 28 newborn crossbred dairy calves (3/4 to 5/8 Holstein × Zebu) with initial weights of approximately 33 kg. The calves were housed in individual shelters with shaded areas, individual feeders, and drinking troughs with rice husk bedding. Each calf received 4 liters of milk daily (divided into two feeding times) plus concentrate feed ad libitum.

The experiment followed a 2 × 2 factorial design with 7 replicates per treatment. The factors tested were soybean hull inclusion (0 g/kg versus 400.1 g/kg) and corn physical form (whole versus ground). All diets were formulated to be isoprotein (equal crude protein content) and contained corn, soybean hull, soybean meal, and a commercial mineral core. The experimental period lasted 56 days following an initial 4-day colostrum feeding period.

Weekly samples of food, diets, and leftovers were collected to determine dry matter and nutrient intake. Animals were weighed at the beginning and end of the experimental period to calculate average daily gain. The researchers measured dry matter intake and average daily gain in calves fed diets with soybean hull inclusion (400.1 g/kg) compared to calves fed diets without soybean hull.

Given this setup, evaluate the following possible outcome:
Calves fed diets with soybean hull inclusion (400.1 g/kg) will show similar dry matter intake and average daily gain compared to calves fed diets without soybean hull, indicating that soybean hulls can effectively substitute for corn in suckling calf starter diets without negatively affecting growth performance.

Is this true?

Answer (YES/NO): YES